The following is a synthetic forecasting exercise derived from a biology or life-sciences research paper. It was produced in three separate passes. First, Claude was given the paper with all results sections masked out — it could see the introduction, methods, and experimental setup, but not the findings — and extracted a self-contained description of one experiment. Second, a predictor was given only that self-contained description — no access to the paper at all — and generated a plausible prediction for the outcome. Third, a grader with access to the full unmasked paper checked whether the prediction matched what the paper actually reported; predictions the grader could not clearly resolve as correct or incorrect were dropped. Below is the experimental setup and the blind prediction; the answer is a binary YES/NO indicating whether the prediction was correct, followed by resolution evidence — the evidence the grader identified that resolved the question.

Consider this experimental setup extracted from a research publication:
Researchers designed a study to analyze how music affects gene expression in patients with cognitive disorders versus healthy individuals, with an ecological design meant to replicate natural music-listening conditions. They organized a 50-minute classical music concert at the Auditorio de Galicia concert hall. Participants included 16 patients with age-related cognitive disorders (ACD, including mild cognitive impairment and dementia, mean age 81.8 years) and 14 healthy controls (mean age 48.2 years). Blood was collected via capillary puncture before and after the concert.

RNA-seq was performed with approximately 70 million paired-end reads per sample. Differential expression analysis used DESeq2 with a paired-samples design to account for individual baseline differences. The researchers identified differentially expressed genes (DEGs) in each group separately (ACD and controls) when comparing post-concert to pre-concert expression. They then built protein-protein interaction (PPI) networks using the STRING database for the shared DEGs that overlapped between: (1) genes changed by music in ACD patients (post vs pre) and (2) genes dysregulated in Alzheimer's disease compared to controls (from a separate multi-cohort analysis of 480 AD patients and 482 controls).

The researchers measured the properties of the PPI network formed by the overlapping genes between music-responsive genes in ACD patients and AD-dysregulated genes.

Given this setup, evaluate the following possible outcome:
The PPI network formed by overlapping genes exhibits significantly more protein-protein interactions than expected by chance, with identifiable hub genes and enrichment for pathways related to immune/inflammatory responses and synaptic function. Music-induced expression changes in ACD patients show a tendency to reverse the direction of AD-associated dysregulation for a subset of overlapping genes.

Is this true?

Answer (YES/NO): NO